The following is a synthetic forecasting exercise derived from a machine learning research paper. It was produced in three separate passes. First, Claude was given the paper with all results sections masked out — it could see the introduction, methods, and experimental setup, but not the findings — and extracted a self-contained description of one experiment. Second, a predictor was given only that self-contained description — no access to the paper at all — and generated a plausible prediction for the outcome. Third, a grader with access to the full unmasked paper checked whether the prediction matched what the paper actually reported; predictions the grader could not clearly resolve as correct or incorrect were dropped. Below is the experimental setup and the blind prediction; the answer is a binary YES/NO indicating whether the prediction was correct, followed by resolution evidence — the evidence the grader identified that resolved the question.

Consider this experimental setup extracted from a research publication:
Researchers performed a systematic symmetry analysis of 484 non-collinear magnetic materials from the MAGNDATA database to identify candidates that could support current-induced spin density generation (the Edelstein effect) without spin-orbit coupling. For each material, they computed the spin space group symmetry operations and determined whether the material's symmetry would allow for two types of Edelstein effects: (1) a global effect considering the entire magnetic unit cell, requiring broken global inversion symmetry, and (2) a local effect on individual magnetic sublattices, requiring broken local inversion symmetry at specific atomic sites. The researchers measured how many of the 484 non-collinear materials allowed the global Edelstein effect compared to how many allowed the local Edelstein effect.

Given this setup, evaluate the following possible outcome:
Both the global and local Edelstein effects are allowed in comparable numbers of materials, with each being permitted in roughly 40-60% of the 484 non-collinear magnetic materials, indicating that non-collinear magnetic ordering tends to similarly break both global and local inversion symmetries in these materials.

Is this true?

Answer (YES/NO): NO